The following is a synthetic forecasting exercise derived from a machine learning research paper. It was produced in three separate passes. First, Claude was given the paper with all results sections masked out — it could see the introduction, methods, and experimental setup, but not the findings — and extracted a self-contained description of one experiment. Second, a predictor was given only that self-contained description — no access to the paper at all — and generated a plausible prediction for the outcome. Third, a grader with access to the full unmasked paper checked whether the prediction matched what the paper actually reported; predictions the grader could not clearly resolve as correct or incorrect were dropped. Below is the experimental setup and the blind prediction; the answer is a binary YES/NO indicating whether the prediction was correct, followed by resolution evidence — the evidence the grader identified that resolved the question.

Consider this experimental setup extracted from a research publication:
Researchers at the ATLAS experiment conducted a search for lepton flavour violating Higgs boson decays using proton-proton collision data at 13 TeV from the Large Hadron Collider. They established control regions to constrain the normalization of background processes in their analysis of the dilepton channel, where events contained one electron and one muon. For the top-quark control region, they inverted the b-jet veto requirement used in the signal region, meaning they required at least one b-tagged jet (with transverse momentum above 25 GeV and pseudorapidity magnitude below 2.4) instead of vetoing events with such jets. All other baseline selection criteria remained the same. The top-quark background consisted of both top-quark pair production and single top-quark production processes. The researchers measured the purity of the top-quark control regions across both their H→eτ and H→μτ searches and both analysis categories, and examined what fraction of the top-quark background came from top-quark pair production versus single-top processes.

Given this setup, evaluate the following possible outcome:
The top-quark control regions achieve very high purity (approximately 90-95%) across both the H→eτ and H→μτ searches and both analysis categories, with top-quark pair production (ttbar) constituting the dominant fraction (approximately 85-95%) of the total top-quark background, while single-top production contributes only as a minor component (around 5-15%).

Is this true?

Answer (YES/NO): YES